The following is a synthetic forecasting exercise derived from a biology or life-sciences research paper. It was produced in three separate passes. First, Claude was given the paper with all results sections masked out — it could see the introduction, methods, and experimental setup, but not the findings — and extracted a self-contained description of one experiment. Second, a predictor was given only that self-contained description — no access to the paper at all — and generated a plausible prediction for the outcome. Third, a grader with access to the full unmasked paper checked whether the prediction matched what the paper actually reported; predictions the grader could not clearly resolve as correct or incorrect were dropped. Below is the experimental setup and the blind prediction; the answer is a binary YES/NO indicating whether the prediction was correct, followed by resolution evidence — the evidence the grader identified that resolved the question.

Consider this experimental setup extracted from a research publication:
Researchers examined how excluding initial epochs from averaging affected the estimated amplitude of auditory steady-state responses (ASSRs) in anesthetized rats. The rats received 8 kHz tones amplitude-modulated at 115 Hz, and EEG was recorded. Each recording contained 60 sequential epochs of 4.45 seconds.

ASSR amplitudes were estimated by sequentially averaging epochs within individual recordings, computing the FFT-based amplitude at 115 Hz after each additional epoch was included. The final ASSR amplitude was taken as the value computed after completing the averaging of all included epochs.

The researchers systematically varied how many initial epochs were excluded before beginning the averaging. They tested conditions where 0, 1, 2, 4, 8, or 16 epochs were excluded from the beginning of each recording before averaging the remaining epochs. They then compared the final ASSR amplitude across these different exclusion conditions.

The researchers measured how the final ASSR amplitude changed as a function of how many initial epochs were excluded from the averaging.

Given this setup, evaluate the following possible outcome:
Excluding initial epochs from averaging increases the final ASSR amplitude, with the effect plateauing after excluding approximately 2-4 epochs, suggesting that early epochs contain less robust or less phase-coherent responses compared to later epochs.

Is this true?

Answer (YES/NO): NO